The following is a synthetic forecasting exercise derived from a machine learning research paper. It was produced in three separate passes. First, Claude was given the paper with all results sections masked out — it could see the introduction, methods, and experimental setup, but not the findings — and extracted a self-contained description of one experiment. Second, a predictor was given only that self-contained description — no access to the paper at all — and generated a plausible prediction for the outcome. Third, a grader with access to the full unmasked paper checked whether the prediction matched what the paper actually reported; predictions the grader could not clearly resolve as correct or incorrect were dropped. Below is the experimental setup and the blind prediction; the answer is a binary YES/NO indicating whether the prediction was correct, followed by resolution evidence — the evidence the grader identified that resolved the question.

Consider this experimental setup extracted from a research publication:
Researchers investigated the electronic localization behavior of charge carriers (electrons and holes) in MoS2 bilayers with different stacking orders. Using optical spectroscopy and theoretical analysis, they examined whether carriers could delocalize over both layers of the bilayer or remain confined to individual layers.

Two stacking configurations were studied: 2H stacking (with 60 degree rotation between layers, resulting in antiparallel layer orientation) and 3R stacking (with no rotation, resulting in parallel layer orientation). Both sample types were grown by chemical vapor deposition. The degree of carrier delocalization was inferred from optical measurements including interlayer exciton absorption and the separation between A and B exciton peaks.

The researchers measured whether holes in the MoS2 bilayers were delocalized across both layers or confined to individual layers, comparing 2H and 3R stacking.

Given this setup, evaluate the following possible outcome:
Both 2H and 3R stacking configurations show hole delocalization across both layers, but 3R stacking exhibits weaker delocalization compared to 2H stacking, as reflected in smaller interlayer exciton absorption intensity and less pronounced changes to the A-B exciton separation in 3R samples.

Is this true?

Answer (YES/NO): NO